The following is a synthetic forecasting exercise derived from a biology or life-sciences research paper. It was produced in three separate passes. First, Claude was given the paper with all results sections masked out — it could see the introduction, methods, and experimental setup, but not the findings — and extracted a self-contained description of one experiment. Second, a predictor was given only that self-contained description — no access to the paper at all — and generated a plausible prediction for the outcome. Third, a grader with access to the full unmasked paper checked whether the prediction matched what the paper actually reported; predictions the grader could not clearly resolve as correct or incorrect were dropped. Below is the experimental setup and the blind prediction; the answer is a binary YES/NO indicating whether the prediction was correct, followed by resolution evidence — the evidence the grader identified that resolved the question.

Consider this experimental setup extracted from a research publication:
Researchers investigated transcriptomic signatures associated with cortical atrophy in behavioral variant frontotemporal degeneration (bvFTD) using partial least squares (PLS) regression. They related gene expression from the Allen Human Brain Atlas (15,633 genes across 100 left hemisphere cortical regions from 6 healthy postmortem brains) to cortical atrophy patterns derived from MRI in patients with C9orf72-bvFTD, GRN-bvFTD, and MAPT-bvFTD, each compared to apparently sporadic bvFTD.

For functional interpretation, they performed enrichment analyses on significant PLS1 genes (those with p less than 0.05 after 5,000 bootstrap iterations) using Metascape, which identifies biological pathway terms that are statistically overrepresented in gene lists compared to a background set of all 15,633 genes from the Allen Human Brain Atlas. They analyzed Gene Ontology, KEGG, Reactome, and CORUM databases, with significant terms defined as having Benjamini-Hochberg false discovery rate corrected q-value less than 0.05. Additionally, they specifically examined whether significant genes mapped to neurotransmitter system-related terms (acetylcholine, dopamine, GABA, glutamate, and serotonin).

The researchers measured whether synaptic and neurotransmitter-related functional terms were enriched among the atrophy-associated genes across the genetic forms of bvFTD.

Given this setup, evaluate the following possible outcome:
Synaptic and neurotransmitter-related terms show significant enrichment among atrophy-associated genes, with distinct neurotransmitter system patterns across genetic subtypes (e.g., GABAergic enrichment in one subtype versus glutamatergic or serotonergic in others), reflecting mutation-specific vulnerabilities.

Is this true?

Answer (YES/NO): NO